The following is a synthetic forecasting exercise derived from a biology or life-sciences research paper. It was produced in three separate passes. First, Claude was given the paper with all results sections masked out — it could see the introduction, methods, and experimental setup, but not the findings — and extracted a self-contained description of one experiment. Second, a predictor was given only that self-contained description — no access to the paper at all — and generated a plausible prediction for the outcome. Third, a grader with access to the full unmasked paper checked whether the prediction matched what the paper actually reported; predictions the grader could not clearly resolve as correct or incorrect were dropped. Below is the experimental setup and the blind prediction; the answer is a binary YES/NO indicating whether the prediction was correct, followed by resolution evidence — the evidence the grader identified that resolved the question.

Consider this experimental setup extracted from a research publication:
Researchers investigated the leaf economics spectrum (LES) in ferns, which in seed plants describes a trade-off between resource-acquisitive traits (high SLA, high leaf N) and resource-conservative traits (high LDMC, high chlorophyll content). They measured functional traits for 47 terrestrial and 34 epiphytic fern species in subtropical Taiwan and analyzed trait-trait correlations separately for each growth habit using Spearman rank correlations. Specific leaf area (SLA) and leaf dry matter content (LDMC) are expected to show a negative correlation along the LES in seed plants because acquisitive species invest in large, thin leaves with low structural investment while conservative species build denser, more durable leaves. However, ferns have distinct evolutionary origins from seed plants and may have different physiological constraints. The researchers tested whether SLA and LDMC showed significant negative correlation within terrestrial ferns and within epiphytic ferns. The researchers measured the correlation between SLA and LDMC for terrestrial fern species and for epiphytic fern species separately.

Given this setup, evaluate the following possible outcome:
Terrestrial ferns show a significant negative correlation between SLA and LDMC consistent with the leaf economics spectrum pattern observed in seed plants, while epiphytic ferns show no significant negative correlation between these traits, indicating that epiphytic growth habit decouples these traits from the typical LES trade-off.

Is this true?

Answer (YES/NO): NO